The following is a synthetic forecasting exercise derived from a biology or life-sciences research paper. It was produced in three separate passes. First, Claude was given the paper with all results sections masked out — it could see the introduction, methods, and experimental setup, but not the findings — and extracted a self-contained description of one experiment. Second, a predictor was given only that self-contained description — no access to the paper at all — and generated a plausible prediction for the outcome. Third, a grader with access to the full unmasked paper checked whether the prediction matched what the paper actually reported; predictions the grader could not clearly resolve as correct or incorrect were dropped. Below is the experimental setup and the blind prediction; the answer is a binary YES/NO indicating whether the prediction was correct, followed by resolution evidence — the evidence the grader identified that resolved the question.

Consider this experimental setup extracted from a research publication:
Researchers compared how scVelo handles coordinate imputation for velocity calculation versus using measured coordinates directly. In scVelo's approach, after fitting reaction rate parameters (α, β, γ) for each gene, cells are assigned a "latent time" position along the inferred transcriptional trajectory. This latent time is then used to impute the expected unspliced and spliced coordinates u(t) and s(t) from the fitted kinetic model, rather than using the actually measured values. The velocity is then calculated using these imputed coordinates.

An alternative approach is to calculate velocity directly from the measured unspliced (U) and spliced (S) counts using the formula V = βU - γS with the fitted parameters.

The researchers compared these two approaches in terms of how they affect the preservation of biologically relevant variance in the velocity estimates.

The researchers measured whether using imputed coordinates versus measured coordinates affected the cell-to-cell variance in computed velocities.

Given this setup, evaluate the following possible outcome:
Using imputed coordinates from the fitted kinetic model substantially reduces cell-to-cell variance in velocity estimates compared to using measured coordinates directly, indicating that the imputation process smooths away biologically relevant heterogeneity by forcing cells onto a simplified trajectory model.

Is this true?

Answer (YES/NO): YES